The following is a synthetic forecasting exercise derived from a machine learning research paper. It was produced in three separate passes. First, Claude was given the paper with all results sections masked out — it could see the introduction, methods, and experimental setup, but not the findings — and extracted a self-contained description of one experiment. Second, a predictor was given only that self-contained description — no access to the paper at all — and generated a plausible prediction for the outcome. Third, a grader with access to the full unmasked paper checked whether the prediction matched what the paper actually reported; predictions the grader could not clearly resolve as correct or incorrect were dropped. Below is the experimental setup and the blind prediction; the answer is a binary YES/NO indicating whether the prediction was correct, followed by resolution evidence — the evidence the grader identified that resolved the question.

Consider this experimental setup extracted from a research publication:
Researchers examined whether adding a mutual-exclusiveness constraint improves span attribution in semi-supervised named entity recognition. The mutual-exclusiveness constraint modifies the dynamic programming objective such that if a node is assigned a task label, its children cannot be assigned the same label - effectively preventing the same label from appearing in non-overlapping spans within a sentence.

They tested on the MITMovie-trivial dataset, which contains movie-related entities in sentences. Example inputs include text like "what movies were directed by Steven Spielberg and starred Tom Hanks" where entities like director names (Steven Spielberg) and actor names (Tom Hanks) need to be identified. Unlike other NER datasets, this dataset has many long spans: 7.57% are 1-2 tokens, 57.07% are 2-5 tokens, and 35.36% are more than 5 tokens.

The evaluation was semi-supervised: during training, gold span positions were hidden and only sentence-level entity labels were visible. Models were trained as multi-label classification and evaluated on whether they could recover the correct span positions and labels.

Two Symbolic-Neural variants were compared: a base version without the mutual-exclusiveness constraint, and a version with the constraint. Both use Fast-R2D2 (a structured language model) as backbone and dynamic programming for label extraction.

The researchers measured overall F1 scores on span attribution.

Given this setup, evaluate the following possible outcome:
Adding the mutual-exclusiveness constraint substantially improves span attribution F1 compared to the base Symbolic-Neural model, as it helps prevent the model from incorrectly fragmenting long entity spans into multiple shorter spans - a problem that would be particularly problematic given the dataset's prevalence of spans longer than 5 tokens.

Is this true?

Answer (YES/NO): NO